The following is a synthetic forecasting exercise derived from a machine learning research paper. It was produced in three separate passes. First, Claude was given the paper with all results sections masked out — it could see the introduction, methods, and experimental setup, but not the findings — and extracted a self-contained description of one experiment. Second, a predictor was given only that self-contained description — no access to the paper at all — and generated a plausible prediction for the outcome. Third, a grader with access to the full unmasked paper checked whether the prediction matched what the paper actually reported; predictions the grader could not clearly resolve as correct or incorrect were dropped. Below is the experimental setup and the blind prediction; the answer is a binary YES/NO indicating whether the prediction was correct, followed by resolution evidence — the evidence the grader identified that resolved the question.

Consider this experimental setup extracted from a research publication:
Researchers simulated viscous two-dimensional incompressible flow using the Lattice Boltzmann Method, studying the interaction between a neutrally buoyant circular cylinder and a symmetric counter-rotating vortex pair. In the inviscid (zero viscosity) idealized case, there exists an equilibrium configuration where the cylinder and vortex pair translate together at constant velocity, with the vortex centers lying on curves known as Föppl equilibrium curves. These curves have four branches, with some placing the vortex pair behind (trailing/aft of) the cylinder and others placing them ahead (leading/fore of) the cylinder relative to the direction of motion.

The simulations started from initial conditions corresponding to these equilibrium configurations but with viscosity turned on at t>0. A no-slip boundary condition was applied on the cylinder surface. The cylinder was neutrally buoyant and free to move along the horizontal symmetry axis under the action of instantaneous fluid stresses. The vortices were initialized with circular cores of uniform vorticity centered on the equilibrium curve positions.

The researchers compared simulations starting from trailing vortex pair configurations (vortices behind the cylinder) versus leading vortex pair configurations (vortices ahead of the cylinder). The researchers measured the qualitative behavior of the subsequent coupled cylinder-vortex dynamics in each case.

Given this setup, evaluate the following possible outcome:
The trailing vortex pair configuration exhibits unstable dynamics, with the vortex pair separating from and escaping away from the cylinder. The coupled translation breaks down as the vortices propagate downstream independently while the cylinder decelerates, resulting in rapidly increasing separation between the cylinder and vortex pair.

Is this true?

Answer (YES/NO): NO